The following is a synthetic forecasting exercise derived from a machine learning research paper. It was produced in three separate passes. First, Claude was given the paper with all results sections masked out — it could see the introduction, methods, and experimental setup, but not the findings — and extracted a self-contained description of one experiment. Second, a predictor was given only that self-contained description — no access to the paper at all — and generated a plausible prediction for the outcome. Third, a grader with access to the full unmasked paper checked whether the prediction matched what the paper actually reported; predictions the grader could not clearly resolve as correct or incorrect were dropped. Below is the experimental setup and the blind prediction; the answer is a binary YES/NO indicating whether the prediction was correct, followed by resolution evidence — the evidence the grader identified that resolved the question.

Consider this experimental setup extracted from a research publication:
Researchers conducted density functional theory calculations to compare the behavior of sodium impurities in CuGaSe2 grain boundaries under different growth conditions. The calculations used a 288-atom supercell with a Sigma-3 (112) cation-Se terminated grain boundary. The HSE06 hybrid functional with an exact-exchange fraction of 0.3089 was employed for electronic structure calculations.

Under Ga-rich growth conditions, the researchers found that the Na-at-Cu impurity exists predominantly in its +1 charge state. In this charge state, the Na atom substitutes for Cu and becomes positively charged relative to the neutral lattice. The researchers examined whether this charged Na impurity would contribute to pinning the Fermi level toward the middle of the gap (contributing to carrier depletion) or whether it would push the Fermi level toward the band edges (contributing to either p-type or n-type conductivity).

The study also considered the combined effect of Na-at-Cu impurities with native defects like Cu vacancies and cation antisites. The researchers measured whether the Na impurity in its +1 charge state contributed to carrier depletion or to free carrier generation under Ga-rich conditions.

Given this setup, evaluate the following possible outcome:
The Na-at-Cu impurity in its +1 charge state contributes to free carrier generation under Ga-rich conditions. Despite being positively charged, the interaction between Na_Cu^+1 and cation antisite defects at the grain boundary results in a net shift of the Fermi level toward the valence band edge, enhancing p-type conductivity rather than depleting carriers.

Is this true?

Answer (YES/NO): NO